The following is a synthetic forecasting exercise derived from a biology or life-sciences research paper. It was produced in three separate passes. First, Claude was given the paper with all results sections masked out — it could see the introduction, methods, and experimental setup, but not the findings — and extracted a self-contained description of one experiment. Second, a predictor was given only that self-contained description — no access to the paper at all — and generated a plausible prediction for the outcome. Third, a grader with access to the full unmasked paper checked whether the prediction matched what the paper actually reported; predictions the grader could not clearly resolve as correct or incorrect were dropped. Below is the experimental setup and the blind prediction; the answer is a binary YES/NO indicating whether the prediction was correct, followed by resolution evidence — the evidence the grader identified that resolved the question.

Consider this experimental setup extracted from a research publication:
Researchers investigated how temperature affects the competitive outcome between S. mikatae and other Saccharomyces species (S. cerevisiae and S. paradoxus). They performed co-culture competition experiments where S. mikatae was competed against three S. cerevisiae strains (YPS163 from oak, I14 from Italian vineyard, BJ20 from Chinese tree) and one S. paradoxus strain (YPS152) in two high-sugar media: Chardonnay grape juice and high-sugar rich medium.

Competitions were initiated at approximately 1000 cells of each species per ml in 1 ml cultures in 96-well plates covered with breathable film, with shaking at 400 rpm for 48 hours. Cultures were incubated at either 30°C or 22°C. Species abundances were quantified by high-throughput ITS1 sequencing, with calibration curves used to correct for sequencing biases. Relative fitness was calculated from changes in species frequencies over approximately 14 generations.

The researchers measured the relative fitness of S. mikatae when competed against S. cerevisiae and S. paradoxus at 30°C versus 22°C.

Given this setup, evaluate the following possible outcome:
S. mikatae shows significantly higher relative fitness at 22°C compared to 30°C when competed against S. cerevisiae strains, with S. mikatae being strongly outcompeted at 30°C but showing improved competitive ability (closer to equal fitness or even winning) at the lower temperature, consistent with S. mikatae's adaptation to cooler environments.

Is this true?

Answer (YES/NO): YES